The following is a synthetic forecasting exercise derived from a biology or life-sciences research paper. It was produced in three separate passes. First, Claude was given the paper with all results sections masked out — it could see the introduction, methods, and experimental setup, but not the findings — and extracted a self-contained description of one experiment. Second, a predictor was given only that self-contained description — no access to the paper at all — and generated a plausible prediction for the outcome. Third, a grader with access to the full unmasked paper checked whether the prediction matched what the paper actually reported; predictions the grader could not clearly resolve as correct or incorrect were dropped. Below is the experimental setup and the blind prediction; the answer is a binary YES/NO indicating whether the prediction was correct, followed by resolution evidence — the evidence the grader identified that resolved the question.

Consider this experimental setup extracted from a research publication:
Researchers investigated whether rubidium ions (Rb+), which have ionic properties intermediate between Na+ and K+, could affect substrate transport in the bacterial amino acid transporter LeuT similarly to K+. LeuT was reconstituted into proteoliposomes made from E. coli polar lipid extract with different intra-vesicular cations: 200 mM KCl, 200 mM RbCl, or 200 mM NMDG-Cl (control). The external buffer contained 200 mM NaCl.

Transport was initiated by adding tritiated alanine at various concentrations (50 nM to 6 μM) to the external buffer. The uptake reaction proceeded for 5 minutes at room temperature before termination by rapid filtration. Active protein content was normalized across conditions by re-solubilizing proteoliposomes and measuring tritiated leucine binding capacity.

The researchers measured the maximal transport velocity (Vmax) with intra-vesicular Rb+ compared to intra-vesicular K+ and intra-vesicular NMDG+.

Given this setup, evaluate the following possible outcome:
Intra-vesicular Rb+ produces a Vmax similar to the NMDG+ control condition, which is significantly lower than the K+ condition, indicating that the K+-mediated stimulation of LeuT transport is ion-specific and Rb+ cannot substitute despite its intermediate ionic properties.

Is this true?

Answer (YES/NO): NO